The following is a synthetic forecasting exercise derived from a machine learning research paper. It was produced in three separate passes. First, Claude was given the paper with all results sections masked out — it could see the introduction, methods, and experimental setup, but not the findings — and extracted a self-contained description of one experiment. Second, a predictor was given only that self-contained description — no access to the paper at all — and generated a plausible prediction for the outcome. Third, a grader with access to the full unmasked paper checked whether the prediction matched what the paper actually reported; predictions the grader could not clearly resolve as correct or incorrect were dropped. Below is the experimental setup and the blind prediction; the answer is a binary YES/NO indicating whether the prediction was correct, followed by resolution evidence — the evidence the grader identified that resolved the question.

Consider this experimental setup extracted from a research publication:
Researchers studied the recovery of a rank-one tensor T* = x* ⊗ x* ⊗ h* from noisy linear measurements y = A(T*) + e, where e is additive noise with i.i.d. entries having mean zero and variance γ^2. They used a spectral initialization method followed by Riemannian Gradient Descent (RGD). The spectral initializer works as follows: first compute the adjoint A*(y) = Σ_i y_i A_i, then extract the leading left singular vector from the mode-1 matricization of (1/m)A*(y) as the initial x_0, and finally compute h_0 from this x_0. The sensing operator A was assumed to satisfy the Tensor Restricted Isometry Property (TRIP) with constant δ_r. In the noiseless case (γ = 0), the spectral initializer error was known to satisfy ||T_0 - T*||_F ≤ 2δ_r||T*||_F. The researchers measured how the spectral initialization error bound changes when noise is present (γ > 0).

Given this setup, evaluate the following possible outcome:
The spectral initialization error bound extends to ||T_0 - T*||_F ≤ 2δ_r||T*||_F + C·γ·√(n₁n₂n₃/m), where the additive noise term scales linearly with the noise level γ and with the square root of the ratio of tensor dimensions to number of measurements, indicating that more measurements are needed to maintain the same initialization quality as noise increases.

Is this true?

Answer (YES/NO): NO